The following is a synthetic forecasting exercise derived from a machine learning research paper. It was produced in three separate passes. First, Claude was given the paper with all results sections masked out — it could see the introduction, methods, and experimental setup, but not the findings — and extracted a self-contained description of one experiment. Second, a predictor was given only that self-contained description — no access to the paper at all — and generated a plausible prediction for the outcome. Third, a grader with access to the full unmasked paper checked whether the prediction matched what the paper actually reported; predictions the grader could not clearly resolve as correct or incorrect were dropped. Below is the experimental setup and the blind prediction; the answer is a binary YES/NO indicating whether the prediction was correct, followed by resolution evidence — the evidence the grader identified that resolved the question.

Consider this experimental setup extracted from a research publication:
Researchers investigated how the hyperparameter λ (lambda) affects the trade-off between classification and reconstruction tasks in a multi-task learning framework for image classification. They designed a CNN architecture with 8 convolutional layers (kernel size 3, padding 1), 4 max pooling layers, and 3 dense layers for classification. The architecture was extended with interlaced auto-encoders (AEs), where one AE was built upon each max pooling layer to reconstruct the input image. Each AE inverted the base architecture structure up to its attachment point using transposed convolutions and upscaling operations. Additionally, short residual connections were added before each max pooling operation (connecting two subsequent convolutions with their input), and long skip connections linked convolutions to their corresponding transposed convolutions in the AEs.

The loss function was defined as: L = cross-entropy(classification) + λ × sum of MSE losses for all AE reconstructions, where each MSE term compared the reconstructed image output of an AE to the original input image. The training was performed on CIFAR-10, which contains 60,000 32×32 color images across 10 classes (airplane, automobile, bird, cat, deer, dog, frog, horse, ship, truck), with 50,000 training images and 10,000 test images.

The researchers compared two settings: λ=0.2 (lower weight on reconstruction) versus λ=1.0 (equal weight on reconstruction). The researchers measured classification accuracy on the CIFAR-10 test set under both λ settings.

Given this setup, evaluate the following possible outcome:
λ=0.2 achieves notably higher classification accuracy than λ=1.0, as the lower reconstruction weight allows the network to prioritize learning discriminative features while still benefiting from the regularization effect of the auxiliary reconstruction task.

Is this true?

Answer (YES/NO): YES